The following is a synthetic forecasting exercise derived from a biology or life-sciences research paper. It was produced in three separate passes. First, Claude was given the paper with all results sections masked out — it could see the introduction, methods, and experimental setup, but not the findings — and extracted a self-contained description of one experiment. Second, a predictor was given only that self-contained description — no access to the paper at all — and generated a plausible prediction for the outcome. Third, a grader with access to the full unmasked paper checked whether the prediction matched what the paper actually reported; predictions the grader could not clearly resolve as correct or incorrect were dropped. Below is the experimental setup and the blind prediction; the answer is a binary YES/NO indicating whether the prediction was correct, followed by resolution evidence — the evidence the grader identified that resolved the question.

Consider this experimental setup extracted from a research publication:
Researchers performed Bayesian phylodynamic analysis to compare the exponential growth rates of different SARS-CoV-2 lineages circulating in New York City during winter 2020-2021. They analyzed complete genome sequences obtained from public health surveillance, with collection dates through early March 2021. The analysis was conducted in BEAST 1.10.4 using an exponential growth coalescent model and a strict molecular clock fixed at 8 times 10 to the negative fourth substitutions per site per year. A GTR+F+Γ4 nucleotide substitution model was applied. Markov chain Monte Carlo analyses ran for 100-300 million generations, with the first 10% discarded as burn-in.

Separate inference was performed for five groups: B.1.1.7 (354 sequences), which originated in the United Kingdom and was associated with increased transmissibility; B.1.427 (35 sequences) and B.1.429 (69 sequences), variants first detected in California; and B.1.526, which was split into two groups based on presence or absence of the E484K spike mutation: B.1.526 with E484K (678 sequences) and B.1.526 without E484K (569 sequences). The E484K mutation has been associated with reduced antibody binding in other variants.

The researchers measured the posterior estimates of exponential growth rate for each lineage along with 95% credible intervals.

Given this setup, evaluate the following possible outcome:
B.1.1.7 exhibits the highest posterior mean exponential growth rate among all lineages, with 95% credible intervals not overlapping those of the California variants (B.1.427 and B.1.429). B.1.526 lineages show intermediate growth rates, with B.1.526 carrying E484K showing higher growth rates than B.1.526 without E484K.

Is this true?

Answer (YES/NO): NO